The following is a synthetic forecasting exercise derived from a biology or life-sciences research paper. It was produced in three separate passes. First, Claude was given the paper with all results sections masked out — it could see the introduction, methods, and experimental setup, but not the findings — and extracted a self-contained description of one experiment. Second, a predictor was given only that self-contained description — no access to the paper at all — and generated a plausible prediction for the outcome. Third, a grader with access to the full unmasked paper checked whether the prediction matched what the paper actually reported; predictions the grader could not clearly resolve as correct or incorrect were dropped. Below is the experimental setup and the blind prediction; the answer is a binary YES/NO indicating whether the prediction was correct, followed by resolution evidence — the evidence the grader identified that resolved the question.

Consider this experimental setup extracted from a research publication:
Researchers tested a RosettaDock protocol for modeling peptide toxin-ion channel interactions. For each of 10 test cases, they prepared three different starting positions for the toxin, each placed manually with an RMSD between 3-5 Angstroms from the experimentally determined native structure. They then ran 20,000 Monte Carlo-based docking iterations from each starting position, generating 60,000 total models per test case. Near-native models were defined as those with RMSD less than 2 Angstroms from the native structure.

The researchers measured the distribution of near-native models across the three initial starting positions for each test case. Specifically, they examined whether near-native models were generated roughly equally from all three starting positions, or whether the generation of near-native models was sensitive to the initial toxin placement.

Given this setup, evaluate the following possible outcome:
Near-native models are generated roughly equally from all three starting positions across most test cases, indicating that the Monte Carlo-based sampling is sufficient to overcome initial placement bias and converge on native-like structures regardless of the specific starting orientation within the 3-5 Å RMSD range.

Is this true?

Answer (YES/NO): NO